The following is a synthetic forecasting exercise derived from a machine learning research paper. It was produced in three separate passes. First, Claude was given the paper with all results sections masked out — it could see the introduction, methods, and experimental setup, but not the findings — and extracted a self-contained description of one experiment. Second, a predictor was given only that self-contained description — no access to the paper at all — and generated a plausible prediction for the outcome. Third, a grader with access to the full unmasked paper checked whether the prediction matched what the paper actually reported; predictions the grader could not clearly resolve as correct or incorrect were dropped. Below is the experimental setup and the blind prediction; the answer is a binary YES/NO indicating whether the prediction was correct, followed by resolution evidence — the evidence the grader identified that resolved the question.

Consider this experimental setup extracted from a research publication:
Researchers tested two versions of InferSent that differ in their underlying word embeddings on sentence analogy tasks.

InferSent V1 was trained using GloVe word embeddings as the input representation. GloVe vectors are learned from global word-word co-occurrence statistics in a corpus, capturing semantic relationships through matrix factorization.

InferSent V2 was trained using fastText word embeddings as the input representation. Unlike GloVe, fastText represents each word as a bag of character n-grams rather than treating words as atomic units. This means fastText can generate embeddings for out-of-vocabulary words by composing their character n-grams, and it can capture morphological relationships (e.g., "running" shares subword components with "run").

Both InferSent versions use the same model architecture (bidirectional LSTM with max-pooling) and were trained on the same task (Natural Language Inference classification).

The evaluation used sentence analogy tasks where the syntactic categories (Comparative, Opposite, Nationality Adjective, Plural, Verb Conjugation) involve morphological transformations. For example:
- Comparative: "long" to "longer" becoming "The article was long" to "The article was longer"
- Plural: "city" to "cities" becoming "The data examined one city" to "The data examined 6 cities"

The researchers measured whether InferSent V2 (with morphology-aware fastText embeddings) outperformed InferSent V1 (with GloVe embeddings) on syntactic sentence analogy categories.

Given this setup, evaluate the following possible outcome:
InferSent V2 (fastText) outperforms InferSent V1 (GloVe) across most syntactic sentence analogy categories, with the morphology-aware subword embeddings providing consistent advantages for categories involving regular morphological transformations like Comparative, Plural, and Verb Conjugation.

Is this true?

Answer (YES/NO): NO